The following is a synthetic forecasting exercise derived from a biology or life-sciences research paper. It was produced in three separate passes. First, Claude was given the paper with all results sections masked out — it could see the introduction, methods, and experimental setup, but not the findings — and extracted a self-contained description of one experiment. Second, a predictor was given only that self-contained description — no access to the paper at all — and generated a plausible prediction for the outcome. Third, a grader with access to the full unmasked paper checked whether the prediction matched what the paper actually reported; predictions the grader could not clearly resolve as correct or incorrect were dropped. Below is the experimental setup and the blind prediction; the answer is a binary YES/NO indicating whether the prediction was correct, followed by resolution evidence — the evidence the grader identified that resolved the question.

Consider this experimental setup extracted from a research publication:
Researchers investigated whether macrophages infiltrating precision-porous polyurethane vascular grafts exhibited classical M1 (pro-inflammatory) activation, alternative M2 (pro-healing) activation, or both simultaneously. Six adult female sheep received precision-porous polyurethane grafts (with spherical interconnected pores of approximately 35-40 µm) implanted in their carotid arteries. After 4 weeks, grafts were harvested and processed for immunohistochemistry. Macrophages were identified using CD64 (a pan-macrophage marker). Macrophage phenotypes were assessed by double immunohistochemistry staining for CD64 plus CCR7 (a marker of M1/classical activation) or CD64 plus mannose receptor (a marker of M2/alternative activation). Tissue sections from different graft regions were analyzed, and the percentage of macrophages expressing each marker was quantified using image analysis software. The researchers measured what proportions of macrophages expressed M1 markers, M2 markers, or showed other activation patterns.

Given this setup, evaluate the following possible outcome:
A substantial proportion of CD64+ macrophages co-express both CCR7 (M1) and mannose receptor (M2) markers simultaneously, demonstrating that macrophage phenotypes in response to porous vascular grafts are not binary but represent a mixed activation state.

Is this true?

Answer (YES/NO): NO